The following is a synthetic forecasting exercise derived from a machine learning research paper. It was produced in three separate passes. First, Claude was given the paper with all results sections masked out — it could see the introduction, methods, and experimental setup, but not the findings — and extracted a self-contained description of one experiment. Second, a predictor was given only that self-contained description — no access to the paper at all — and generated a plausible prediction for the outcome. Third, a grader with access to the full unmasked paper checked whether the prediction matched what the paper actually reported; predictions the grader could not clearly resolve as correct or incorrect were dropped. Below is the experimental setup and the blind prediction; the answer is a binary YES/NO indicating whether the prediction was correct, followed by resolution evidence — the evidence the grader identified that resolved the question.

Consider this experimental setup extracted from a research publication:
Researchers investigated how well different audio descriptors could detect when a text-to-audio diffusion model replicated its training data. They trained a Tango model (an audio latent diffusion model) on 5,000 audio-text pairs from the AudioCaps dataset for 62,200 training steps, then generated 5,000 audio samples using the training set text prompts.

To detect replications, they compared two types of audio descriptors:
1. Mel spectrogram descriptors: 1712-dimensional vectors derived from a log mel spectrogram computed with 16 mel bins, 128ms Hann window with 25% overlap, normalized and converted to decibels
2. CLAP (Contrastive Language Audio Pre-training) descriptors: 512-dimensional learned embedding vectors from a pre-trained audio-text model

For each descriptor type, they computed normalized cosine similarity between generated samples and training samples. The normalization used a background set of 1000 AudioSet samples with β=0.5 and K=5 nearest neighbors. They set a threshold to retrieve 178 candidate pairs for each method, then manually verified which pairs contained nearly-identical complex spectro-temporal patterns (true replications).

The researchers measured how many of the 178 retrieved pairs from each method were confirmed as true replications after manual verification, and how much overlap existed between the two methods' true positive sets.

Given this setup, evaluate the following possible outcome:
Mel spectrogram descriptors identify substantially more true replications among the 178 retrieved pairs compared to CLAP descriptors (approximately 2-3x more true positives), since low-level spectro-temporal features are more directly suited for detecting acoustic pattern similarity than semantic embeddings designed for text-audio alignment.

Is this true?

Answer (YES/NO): NO